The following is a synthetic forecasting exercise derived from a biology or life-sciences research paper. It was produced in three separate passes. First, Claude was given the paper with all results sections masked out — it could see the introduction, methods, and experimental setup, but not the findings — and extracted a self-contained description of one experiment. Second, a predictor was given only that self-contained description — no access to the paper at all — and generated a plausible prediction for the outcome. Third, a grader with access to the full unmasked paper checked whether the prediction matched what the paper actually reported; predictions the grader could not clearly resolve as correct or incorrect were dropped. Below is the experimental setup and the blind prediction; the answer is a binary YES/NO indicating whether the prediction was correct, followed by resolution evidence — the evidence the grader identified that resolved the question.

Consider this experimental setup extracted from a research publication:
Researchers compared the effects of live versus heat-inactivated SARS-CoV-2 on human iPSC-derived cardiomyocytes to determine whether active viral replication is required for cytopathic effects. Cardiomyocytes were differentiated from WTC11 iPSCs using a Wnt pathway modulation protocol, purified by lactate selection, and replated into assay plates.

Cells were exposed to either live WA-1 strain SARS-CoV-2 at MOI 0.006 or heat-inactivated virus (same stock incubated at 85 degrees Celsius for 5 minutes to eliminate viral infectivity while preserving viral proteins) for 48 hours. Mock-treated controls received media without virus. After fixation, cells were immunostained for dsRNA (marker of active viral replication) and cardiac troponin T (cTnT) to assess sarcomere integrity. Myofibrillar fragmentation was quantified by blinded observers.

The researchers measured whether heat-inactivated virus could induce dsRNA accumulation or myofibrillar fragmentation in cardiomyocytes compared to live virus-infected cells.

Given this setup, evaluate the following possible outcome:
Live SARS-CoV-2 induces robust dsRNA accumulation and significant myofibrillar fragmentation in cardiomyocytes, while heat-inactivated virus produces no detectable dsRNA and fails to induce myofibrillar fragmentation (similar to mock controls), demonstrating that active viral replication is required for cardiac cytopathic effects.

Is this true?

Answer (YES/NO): YES